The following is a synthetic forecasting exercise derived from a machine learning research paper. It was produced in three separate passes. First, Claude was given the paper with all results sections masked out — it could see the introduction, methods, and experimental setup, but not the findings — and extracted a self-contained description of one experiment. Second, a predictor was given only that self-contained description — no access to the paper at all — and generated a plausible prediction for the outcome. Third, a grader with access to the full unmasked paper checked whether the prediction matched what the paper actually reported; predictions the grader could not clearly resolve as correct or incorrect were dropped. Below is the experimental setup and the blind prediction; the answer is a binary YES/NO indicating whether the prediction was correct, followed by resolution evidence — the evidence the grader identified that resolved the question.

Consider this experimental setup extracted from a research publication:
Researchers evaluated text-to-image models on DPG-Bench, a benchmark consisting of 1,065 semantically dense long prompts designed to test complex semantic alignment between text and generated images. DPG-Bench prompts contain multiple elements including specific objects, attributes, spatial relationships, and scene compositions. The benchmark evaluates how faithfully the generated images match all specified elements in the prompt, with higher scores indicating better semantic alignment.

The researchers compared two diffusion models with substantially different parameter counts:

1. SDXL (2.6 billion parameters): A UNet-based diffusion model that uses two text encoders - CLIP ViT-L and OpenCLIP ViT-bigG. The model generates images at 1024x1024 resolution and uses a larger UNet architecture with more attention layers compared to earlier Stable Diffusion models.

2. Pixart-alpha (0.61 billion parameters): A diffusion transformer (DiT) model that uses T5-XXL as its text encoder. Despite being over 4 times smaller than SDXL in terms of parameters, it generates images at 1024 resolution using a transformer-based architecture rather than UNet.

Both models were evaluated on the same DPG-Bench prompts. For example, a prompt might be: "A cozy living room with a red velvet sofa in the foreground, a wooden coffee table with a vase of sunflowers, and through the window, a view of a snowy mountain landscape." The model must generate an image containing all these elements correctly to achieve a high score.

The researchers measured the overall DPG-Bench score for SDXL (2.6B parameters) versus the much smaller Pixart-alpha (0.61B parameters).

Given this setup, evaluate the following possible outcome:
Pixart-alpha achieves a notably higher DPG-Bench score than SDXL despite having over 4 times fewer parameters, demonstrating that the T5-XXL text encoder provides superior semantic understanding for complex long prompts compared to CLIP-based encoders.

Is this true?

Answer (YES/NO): NO